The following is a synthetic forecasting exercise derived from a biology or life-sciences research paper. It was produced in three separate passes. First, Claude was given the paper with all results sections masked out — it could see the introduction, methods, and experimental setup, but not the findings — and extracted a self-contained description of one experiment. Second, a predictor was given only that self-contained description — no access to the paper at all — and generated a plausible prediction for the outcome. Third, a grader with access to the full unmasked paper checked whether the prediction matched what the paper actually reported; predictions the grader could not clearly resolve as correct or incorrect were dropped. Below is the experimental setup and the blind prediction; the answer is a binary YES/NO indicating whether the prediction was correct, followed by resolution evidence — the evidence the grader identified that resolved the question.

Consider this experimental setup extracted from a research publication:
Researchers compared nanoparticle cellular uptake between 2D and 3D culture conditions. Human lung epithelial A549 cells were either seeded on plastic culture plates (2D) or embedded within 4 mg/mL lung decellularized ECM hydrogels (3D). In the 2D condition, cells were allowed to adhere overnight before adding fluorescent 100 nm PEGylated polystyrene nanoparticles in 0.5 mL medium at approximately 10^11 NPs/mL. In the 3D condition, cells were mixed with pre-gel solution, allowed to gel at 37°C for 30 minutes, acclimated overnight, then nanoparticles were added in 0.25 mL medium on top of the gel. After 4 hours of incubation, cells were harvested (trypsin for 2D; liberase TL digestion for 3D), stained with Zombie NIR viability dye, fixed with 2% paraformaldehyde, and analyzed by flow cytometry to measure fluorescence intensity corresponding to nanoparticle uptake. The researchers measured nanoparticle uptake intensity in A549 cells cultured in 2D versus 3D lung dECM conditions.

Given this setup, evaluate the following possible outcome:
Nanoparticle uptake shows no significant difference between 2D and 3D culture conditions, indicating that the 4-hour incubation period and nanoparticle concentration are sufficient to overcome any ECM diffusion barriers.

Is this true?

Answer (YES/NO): NO